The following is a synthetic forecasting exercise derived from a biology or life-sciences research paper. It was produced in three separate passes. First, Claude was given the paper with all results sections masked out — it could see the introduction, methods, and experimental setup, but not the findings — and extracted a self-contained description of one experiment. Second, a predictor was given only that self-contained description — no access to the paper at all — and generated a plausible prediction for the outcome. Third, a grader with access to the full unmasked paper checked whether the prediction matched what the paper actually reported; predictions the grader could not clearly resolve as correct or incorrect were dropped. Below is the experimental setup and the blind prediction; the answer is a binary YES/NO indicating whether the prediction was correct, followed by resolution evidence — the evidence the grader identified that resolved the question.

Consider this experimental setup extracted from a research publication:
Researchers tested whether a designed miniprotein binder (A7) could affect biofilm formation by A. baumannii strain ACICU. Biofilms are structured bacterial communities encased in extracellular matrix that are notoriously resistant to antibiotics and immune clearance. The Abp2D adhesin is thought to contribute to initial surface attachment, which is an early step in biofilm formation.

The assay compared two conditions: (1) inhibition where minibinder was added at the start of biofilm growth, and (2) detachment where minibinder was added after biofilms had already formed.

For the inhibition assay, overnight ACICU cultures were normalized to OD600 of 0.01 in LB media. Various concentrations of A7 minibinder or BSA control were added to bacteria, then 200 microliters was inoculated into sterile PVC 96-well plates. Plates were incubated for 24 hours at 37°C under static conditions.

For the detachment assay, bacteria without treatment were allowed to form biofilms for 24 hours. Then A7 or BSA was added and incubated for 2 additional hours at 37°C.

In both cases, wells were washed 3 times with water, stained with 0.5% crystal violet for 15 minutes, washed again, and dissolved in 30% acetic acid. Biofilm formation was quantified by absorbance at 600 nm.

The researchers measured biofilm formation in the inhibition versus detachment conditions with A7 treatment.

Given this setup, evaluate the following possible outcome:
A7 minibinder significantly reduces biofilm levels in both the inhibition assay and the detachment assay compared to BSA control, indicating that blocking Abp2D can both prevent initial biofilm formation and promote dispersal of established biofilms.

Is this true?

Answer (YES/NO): YES